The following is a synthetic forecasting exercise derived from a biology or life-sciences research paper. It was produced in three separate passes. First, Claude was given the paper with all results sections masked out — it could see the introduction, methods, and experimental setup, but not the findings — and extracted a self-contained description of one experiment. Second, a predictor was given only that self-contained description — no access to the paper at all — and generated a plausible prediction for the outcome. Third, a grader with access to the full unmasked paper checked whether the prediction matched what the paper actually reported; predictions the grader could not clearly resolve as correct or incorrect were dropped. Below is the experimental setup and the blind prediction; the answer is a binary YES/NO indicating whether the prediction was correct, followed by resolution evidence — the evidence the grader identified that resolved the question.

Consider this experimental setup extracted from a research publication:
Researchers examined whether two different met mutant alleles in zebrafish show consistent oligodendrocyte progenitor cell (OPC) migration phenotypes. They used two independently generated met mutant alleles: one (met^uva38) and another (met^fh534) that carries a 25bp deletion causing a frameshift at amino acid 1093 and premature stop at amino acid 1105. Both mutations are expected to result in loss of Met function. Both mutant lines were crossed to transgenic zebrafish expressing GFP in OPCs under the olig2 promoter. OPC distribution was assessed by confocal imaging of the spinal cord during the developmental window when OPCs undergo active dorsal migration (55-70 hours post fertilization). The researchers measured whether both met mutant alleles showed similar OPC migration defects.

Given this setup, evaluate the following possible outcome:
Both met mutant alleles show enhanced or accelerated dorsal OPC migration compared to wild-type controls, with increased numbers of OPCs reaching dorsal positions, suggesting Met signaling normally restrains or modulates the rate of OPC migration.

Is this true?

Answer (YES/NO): NO